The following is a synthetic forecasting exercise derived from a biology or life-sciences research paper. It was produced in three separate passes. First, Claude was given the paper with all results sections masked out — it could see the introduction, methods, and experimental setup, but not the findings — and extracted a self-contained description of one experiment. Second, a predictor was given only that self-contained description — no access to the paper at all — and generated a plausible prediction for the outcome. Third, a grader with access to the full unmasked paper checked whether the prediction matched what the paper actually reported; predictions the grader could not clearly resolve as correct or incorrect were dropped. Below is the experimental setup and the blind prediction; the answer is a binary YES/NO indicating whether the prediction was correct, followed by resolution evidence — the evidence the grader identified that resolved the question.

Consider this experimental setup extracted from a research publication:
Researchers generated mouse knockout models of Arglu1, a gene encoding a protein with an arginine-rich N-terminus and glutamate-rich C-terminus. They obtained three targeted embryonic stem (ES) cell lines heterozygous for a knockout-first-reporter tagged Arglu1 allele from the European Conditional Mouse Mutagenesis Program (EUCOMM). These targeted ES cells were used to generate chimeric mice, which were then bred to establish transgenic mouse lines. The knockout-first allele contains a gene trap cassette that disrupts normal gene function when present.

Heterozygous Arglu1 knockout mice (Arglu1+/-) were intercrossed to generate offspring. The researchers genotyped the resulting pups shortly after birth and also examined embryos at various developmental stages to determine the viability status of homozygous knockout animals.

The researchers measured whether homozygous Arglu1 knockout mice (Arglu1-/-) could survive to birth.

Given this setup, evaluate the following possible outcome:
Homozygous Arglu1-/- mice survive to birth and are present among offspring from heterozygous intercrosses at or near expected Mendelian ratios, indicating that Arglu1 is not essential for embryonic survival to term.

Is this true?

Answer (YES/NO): NO